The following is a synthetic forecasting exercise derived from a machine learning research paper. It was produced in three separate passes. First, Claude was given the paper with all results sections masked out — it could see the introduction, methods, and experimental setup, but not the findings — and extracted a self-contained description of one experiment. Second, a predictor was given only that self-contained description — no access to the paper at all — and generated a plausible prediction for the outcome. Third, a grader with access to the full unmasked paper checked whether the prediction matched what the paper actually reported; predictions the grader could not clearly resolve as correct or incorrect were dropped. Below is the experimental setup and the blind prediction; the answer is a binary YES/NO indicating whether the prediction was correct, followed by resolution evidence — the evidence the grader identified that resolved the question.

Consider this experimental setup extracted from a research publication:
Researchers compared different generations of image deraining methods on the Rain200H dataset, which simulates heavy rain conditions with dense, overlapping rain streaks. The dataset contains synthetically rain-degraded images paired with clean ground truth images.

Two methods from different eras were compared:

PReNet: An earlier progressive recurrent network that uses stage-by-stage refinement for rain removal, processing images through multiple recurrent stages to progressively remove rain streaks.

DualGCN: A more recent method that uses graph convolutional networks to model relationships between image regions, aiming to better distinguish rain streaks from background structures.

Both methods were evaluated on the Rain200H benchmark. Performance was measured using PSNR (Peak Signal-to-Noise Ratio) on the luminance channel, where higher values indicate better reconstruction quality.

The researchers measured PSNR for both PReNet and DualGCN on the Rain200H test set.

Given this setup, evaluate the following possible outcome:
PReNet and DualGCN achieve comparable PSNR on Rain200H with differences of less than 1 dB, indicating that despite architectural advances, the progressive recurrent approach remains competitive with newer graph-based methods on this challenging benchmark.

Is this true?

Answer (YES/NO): NO